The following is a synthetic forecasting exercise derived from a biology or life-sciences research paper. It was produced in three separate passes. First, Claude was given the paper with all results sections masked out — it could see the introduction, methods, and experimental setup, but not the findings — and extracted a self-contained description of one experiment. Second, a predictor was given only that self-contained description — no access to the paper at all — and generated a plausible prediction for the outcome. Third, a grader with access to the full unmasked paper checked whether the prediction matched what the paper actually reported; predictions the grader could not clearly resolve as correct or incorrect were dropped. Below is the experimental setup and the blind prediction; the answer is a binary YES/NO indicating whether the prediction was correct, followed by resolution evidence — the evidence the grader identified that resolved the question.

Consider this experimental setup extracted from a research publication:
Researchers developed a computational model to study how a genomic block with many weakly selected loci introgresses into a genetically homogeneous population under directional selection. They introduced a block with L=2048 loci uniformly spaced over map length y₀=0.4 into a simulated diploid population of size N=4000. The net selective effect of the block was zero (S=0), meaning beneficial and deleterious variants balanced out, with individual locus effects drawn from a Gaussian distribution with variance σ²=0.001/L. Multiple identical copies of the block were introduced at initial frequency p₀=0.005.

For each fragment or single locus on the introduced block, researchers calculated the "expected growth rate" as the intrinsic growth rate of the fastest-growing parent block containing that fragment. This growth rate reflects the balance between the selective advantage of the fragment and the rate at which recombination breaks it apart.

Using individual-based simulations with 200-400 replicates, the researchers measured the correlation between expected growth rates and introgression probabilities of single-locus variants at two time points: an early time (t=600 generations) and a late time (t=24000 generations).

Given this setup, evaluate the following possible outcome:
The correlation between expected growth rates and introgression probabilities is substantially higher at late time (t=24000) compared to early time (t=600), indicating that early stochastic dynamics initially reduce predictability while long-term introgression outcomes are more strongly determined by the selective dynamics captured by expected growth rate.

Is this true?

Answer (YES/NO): NO